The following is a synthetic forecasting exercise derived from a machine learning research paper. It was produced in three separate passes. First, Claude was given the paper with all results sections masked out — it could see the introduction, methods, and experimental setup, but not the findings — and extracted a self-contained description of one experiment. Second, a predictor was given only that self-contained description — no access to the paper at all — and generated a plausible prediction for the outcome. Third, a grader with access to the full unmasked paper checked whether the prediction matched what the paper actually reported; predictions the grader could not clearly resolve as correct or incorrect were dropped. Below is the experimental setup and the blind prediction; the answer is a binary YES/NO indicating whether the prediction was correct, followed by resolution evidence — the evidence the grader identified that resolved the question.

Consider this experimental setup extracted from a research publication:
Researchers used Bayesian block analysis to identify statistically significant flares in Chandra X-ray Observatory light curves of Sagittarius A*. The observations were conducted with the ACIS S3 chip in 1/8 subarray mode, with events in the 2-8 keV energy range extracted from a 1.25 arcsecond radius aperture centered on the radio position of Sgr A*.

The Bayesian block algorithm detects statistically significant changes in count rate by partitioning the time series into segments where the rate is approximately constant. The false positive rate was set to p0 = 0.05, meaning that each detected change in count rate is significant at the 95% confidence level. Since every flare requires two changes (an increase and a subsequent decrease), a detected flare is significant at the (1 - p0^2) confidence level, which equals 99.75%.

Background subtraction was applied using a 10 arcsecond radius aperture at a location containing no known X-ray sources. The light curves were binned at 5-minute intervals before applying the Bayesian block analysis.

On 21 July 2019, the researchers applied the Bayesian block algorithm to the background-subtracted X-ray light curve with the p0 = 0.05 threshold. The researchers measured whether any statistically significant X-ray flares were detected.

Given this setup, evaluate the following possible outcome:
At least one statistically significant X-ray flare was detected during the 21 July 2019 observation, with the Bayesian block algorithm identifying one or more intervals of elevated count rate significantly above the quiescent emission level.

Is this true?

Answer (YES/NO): YES